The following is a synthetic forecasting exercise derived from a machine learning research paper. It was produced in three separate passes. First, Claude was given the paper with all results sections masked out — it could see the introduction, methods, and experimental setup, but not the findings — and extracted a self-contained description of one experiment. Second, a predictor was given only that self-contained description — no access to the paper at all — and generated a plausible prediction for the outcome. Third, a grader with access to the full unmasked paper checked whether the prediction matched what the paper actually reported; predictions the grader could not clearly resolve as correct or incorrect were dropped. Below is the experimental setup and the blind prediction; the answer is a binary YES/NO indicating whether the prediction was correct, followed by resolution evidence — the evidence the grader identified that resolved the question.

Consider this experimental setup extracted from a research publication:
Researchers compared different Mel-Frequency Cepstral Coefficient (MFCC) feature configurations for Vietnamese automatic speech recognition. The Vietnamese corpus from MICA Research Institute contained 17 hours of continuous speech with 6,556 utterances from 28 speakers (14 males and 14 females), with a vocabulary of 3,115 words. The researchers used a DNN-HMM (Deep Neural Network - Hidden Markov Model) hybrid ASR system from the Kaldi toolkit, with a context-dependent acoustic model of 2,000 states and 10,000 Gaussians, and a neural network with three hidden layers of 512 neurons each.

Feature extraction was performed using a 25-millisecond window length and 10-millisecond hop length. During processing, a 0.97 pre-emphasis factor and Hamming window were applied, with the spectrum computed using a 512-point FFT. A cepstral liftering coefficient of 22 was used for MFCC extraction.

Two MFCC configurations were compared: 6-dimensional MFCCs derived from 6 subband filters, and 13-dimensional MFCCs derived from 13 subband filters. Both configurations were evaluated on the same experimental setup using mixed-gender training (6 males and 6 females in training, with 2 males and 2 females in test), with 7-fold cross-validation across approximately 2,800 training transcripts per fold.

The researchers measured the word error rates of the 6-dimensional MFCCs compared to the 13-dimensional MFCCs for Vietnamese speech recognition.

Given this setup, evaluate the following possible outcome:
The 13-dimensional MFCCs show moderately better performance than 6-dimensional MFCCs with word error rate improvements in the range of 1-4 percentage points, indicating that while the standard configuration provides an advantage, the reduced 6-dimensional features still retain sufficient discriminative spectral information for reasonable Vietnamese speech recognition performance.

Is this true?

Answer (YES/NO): YES